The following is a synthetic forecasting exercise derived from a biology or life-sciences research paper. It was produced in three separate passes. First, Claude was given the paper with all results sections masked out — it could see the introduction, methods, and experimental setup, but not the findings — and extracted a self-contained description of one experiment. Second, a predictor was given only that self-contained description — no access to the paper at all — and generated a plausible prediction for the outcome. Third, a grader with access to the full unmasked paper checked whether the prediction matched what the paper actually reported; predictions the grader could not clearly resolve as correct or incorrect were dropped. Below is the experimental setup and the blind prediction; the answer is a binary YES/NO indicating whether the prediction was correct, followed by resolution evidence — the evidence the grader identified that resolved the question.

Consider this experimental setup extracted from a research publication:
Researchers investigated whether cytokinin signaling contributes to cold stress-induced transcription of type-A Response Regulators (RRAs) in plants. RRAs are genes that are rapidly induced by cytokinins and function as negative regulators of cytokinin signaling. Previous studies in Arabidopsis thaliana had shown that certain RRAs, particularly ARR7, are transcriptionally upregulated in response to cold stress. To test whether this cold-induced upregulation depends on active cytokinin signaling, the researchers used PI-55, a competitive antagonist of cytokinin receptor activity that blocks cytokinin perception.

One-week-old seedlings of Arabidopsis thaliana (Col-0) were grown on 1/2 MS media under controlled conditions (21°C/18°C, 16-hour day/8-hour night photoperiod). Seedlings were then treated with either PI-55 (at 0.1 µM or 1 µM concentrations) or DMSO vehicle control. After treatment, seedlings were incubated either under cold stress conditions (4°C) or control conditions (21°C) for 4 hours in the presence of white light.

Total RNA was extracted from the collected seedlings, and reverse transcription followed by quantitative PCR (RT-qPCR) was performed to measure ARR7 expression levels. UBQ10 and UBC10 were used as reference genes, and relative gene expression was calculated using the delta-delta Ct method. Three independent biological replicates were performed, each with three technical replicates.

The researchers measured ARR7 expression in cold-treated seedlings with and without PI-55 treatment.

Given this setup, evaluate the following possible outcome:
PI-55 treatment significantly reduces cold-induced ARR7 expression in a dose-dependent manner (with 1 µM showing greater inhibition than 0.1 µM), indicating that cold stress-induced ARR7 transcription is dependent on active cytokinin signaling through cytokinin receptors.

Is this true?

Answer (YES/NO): YES